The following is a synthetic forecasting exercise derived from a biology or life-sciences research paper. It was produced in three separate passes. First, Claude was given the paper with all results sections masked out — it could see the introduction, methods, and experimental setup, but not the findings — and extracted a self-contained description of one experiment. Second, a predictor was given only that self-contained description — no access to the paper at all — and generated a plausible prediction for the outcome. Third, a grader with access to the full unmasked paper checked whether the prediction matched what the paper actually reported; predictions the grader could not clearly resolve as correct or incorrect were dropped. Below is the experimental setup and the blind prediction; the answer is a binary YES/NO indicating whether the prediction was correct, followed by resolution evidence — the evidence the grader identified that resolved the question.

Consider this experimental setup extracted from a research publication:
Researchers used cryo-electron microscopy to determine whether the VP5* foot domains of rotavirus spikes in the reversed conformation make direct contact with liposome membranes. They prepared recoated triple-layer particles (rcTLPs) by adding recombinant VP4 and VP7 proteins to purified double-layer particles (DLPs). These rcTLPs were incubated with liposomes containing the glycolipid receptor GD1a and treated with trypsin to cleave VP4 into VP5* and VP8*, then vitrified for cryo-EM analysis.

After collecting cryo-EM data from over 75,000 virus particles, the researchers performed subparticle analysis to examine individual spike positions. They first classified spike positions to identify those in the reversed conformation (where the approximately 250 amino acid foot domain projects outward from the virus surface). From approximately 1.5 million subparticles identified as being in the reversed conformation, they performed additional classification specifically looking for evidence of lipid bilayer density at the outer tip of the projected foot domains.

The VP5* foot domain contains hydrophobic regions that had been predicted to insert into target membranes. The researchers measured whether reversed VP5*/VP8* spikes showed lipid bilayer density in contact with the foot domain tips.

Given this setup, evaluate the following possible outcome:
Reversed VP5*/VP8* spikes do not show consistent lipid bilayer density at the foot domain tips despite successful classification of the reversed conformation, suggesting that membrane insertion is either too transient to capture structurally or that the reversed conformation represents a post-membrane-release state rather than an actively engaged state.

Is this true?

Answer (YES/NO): NO